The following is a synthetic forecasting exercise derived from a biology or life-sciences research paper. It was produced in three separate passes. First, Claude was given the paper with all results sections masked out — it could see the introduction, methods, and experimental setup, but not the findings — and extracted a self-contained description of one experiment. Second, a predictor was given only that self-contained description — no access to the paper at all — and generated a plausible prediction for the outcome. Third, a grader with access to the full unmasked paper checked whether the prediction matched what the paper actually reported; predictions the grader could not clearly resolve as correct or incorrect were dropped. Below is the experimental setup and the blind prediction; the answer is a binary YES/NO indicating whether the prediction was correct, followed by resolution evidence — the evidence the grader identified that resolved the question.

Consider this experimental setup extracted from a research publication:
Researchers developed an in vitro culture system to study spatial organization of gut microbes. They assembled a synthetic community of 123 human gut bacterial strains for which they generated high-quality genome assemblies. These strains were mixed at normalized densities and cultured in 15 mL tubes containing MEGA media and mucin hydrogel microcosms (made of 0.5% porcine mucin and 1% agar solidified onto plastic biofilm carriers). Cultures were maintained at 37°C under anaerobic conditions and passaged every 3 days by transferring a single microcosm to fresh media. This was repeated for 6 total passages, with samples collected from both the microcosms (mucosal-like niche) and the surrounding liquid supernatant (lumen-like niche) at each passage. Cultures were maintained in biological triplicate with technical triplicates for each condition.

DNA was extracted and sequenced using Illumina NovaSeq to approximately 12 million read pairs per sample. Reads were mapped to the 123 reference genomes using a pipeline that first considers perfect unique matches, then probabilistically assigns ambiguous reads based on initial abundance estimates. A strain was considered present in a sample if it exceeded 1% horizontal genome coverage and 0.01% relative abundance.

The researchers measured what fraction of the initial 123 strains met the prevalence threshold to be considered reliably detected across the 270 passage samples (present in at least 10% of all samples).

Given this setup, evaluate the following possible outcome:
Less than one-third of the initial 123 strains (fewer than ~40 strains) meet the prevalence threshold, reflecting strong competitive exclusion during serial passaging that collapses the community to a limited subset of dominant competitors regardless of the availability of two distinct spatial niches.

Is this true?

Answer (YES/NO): NO